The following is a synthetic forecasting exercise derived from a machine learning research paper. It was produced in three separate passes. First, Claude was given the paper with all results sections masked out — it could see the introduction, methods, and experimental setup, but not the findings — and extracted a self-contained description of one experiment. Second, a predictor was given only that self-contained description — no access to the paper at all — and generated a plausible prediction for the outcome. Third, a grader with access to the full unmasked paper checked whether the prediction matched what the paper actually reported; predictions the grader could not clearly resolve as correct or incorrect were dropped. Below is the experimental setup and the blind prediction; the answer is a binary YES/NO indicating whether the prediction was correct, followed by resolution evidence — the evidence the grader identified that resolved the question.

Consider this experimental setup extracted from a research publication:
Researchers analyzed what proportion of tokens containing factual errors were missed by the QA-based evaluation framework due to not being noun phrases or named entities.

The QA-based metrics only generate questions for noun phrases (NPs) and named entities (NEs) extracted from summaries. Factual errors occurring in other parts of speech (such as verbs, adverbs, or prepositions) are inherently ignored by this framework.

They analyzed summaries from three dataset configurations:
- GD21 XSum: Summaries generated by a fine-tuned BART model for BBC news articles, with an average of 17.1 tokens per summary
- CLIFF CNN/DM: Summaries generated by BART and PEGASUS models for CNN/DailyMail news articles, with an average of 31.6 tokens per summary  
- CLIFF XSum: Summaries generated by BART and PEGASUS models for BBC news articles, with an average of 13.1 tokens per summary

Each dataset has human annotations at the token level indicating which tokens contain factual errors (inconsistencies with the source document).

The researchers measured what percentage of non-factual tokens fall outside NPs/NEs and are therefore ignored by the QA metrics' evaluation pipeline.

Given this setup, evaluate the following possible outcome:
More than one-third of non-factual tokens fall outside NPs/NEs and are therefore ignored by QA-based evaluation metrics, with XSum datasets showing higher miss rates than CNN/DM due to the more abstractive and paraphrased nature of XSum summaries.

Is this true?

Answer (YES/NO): NO